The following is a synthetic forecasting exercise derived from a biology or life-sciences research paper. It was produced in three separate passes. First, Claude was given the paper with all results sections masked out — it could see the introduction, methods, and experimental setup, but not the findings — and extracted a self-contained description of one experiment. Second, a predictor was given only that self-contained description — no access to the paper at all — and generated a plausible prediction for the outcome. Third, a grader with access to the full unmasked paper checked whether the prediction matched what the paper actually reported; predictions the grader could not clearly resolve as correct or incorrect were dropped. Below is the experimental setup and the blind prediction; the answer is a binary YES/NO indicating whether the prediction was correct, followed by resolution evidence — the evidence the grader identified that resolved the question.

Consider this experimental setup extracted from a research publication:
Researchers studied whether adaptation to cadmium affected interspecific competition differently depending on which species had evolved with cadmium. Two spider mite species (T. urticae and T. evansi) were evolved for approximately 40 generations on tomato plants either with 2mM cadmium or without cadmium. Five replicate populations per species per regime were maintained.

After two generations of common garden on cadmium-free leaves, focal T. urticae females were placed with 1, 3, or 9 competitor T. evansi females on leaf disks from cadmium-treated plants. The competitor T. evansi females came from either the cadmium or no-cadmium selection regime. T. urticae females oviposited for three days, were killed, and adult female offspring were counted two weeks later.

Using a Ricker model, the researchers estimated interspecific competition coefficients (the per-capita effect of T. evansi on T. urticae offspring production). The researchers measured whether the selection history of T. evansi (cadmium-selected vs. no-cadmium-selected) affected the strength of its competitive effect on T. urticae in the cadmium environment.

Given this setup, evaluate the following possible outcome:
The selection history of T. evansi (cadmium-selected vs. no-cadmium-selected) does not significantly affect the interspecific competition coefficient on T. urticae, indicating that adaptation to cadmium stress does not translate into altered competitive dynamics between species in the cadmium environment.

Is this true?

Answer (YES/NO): YES